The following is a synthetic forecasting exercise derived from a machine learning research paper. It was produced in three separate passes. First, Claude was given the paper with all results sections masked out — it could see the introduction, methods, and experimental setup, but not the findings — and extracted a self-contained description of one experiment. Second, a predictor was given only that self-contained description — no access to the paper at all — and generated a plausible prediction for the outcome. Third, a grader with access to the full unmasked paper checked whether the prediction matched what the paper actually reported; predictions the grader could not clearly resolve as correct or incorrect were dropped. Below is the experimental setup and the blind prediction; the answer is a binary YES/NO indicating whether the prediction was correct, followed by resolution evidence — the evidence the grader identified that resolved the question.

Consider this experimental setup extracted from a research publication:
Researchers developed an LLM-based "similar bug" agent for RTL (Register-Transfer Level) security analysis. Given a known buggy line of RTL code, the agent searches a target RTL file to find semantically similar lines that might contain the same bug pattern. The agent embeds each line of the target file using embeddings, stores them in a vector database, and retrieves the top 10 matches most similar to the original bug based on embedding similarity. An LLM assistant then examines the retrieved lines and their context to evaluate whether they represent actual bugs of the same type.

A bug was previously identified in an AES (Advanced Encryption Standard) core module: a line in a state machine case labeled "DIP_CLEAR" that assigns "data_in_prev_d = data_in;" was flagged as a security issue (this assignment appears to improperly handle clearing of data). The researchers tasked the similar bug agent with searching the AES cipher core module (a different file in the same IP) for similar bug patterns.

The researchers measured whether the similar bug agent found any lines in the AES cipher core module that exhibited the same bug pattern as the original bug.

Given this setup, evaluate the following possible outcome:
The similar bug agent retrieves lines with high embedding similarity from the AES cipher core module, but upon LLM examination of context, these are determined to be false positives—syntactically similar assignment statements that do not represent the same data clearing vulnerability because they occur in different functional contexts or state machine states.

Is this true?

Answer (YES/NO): YES